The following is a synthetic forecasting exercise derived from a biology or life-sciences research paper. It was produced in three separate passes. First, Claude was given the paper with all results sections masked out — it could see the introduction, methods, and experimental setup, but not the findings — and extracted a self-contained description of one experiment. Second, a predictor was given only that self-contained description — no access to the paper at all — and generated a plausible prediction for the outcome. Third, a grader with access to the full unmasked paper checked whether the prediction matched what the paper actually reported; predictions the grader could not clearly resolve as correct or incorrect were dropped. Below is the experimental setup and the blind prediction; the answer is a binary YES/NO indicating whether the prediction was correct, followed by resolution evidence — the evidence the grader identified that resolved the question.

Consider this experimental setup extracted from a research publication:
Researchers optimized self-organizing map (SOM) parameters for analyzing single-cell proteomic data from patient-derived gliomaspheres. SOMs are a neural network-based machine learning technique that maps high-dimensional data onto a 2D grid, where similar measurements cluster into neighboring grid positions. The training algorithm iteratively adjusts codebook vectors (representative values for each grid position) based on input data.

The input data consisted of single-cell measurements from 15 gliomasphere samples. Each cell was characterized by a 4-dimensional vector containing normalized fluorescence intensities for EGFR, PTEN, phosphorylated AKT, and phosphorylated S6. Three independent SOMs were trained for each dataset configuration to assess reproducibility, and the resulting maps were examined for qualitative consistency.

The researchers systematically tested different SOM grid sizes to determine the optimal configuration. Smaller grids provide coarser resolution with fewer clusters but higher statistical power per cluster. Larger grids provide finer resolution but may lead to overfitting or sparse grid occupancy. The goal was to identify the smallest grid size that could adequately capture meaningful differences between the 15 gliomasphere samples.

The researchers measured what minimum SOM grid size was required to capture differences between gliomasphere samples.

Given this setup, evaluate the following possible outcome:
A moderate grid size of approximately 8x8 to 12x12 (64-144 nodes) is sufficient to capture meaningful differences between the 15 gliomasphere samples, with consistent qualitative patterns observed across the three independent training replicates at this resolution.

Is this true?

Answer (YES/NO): NO